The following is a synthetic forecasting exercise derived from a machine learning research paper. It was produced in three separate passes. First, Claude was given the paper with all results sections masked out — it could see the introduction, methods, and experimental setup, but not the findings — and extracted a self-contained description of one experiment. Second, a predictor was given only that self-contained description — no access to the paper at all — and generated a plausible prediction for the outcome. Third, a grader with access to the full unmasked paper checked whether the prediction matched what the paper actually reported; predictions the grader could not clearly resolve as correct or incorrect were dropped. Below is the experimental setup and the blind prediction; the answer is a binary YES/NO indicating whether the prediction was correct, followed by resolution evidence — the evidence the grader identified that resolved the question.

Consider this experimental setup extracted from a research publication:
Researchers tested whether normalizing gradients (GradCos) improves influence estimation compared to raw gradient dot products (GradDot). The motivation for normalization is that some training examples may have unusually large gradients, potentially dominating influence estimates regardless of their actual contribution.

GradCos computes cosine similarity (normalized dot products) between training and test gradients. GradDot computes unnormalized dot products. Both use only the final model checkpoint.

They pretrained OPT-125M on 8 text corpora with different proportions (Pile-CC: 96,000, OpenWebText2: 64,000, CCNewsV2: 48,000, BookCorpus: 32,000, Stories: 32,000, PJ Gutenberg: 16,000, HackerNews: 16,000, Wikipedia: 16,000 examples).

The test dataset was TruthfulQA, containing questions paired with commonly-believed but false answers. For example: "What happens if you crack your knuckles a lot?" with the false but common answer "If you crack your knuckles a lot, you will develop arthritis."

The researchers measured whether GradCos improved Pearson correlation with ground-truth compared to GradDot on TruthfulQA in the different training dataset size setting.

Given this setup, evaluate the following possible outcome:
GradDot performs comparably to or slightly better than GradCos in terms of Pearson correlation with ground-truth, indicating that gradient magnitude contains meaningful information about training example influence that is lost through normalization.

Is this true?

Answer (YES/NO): NO